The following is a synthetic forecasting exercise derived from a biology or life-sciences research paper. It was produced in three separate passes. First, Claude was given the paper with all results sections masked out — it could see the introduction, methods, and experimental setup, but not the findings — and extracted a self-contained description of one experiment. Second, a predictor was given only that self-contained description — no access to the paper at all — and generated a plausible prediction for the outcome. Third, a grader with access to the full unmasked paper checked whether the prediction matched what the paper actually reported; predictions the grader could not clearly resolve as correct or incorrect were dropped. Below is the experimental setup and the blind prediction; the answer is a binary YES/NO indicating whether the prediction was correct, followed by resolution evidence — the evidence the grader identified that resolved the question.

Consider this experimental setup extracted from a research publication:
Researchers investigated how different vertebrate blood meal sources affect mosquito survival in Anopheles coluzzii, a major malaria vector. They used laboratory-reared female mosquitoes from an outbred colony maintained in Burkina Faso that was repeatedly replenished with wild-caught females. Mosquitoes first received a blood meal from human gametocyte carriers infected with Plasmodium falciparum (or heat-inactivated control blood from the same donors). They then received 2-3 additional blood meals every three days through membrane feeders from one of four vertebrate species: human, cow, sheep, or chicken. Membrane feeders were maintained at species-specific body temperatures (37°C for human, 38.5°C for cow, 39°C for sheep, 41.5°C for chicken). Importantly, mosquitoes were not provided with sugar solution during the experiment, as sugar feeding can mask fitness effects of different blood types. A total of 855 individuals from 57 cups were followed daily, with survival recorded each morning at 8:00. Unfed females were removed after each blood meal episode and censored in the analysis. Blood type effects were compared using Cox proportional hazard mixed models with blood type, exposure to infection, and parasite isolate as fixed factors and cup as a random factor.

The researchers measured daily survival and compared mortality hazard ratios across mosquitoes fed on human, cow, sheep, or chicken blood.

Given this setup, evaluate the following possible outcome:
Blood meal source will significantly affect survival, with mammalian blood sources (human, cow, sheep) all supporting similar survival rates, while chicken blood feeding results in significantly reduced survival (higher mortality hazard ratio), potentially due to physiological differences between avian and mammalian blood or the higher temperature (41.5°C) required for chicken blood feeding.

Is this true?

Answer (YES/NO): NO